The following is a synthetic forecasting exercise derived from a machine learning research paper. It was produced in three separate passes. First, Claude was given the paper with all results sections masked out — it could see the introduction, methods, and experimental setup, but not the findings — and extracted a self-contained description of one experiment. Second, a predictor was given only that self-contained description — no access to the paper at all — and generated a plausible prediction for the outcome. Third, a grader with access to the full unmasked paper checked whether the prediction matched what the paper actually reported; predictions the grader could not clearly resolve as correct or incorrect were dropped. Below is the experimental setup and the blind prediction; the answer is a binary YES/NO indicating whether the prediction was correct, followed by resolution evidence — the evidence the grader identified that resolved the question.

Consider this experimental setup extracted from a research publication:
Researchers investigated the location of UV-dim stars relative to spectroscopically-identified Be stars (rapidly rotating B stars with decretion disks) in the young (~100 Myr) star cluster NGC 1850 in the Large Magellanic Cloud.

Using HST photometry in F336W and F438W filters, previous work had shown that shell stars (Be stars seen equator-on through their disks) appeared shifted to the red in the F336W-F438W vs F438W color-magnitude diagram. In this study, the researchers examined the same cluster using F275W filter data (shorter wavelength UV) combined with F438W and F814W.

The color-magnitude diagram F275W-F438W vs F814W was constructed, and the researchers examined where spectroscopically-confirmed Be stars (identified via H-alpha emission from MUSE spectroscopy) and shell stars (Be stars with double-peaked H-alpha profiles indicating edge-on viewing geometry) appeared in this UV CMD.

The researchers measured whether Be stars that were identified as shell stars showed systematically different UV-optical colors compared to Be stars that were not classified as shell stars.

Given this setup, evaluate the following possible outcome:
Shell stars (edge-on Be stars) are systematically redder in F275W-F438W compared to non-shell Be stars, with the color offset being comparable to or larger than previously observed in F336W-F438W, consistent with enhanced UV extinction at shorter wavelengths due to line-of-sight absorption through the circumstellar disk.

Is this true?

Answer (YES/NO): YES